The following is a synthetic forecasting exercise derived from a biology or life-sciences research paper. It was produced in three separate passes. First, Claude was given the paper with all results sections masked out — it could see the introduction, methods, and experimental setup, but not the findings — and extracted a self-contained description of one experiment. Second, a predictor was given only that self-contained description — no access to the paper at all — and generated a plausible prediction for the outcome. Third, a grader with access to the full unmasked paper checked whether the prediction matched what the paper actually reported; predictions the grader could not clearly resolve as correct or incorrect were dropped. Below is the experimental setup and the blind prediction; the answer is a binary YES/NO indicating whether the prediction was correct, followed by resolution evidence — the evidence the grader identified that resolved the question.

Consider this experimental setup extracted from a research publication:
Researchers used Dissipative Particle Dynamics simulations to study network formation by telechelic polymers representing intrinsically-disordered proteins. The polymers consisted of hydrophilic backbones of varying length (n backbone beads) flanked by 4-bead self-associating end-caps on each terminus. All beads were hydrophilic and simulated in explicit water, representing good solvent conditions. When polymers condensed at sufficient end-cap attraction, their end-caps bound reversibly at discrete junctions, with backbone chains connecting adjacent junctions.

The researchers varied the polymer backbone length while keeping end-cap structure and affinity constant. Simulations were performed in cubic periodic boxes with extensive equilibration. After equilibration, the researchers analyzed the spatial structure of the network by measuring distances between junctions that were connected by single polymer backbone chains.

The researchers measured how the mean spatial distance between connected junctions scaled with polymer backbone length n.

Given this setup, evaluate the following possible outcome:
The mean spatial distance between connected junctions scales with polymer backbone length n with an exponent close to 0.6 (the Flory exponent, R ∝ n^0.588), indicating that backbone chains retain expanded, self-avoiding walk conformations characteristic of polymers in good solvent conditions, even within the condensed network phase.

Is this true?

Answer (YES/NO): YES